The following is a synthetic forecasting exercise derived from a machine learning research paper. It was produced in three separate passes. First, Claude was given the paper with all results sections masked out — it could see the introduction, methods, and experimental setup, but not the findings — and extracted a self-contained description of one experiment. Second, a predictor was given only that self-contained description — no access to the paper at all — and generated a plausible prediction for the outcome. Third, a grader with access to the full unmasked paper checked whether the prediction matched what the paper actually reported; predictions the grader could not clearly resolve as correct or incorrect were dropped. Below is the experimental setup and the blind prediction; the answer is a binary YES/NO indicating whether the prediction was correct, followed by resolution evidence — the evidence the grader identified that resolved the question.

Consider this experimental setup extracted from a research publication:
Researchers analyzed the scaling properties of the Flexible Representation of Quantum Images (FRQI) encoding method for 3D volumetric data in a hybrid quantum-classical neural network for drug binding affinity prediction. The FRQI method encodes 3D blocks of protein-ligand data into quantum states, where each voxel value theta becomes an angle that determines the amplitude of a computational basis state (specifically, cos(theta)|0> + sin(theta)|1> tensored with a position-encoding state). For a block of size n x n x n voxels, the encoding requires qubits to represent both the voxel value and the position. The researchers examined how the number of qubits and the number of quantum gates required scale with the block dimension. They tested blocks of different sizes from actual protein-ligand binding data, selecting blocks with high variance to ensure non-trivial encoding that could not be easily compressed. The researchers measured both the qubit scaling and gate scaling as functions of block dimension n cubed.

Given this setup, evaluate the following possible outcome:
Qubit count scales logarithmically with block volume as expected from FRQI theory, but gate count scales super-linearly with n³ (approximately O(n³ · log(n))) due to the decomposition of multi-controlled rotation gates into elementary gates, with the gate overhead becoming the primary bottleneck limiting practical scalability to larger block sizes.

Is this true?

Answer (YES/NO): NO